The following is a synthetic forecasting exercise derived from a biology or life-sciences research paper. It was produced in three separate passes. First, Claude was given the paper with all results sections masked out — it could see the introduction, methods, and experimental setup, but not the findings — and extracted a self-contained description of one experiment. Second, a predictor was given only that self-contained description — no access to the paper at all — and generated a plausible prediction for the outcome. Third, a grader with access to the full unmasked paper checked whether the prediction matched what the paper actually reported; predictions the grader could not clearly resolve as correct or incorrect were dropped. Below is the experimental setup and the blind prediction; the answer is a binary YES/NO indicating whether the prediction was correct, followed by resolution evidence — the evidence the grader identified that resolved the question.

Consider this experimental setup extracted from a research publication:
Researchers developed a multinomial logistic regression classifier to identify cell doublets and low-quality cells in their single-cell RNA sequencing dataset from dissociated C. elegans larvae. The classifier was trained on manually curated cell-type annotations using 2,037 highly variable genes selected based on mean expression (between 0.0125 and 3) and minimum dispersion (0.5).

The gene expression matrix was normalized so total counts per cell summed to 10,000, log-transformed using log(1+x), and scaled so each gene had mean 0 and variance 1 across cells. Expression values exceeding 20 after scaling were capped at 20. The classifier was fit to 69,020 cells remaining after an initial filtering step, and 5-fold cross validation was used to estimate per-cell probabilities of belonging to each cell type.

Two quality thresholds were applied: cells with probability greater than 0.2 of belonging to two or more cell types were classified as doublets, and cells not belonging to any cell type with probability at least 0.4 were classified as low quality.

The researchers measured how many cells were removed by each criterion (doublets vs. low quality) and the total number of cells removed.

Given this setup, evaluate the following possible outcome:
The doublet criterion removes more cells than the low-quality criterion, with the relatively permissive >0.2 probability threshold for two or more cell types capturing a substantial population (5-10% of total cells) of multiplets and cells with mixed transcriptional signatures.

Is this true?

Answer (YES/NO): NO